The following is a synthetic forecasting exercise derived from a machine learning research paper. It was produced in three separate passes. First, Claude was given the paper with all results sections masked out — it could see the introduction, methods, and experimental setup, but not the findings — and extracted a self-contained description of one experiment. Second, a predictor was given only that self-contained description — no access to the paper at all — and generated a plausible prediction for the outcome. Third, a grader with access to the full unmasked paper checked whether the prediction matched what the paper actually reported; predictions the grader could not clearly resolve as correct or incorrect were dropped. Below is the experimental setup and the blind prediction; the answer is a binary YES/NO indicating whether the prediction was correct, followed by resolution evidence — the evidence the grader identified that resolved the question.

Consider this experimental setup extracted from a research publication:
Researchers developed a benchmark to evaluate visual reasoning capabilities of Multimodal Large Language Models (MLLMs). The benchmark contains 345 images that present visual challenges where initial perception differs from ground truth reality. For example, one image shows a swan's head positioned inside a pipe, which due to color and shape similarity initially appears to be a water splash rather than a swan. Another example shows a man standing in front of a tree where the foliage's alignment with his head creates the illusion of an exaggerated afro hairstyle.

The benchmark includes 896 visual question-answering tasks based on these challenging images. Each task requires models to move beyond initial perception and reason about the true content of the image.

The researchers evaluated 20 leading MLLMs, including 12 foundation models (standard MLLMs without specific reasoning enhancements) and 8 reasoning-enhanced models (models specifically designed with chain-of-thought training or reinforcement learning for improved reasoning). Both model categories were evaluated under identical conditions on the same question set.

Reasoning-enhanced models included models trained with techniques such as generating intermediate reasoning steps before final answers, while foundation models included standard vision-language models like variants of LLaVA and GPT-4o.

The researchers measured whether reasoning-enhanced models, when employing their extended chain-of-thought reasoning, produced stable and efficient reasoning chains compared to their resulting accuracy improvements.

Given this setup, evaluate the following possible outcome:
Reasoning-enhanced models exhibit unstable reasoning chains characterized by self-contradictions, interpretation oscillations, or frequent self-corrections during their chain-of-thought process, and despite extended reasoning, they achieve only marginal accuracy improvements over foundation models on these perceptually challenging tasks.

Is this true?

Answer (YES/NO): NO